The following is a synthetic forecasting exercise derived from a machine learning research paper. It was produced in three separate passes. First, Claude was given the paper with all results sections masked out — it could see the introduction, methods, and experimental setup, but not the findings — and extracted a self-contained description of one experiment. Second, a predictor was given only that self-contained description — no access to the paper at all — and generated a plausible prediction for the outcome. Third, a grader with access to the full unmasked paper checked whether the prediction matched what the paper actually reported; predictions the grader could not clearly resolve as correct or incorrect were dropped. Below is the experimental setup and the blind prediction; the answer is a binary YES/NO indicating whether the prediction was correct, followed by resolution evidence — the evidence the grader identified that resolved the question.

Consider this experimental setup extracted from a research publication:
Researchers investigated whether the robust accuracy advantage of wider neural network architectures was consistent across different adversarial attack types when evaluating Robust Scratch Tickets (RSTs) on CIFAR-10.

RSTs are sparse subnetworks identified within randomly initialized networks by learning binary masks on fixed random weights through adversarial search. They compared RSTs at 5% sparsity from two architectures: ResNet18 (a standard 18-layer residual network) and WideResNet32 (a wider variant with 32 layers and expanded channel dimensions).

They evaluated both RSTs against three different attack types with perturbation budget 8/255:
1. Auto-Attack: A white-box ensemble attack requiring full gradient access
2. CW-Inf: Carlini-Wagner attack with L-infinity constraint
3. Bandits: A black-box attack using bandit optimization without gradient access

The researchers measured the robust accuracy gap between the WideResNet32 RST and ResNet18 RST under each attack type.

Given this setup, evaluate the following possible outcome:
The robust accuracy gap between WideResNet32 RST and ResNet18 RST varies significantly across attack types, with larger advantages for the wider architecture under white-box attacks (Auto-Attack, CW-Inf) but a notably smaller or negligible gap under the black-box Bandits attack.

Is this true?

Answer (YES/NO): NO